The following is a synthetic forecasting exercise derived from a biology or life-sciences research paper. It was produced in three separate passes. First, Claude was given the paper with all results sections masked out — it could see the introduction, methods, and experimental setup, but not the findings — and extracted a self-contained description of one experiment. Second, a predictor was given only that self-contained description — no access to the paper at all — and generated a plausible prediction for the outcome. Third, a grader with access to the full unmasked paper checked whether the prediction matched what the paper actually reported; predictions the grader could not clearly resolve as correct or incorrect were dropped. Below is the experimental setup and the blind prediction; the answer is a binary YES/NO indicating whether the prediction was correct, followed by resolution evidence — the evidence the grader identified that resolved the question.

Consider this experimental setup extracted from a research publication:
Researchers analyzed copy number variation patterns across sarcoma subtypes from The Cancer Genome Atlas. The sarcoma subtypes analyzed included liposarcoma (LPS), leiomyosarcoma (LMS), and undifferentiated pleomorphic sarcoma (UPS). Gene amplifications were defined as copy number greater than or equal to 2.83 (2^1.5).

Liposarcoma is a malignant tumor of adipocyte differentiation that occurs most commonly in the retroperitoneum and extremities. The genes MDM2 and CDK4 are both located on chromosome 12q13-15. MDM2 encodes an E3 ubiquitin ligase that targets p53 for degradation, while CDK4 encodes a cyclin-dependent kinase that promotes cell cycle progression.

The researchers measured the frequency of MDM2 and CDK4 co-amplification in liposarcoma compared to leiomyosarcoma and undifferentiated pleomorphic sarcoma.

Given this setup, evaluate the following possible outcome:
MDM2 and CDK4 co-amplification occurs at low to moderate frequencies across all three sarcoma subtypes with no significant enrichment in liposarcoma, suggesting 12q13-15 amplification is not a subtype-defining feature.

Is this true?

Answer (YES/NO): NO